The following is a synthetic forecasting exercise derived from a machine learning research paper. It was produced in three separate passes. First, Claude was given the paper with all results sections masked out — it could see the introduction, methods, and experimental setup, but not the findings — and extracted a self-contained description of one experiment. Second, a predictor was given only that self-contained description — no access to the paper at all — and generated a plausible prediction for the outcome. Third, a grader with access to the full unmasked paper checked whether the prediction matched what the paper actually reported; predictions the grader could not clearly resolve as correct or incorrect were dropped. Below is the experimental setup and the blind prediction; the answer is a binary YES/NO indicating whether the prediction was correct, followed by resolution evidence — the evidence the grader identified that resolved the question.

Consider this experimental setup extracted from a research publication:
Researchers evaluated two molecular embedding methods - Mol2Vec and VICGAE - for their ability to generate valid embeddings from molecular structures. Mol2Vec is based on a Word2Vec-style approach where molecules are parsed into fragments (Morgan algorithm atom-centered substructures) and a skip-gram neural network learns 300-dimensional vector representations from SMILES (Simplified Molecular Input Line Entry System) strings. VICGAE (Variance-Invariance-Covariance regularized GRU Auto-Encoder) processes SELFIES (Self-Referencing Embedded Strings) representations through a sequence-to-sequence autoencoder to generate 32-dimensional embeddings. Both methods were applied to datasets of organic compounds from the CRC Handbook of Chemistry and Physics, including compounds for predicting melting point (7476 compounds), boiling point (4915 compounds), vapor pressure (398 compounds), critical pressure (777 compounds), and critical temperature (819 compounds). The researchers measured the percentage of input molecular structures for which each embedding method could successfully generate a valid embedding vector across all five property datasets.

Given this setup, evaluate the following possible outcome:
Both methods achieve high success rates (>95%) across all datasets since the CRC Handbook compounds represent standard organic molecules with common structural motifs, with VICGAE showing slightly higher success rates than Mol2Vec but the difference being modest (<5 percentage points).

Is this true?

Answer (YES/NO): NO